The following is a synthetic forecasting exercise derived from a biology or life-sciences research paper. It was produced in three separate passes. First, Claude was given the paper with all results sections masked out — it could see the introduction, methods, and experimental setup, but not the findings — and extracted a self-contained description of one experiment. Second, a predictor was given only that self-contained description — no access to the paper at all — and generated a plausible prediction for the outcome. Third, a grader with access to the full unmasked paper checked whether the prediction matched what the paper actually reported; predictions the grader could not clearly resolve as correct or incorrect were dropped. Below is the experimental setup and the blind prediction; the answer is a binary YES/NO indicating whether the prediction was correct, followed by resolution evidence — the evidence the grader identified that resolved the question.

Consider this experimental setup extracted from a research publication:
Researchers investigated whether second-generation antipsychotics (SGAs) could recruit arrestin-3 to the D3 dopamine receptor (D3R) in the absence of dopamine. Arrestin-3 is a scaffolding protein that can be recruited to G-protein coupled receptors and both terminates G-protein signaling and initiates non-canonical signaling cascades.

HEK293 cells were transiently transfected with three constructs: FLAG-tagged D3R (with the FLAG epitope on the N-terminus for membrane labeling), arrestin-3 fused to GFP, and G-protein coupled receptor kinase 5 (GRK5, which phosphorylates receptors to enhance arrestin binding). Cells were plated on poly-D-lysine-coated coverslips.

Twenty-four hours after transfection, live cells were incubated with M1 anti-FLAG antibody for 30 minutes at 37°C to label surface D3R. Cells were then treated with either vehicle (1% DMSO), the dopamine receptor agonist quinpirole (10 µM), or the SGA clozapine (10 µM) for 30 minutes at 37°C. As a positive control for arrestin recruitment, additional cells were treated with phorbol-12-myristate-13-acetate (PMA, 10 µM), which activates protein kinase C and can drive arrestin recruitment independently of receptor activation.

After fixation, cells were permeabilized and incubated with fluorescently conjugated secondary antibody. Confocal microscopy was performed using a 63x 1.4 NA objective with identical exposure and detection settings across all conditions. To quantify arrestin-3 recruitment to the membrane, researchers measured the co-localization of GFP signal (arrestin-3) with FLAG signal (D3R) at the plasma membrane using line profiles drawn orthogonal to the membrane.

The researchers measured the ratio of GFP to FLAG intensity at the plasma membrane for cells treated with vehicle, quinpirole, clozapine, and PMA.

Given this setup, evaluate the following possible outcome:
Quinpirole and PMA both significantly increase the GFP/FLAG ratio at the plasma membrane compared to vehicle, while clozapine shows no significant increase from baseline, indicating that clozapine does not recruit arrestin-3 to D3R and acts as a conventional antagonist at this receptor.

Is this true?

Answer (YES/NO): NO